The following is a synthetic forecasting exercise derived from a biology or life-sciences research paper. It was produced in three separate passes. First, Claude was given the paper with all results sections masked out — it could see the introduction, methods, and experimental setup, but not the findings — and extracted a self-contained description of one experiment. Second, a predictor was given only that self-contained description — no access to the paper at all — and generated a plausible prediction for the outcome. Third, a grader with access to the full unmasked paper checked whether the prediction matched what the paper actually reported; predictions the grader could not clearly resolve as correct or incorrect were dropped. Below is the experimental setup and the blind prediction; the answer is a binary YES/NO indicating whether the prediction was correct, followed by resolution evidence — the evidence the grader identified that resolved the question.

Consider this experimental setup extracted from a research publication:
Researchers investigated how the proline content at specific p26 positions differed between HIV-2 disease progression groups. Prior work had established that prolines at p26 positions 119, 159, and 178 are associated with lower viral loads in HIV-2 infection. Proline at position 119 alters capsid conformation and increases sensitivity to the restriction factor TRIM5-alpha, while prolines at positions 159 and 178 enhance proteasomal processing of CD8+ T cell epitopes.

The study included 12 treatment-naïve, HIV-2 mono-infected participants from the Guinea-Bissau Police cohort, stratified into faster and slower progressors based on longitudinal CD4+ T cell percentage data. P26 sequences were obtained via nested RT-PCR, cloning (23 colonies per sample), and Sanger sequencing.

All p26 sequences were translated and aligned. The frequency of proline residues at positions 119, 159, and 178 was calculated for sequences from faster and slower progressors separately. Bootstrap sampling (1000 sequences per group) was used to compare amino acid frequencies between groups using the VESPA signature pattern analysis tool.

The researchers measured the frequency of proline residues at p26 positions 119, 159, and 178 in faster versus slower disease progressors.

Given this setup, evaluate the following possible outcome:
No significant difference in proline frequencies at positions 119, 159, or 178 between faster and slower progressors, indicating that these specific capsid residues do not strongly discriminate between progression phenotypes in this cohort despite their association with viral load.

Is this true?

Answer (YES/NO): NO